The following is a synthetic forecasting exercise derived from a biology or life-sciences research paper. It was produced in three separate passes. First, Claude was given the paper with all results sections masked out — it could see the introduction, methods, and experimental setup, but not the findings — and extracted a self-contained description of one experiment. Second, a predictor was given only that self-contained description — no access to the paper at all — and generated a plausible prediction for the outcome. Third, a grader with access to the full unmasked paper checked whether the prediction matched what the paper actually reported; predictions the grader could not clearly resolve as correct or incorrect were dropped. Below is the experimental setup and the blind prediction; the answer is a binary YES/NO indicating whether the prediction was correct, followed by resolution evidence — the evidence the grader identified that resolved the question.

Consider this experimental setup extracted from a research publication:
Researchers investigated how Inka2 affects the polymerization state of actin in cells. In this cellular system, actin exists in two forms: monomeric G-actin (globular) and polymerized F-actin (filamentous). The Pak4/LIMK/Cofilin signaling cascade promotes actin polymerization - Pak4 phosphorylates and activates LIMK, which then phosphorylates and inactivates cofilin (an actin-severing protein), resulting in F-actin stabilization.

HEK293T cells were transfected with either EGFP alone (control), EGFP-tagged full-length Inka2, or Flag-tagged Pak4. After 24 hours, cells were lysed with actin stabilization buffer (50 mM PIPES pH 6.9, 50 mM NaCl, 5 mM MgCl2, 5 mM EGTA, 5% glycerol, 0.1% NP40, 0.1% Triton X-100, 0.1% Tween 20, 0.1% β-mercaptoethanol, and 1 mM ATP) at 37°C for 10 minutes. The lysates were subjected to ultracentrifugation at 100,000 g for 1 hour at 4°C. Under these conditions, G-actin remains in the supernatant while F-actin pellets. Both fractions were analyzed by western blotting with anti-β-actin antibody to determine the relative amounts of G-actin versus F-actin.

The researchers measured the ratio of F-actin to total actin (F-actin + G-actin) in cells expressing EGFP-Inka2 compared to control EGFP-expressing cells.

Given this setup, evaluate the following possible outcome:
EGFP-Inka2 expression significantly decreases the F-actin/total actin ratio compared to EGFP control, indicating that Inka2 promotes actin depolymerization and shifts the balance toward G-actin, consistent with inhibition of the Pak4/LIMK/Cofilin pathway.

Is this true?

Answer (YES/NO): YES